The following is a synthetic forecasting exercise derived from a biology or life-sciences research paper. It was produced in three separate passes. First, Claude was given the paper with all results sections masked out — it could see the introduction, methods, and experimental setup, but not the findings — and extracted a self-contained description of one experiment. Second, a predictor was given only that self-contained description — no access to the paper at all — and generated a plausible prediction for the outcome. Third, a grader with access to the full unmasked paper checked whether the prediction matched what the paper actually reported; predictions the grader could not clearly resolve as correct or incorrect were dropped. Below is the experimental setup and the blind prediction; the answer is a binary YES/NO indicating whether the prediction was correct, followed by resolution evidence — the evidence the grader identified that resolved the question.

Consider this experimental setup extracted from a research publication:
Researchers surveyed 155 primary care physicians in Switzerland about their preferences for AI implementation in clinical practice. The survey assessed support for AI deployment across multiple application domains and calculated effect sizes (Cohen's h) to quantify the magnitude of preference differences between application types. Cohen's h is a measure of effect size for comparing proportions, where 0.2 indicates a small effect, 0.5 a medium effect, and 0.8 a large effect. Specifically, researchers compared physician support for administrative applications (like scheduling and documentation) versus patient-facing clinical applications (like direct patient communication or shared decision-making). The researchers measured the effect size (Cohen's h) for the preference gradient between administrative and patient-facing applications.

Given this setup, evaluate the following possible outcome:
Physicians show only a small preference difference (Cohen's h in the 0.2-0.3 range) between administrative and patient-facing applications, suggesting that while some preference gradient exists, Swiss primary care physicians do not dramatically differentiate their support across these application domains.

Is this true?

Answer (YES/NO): NO